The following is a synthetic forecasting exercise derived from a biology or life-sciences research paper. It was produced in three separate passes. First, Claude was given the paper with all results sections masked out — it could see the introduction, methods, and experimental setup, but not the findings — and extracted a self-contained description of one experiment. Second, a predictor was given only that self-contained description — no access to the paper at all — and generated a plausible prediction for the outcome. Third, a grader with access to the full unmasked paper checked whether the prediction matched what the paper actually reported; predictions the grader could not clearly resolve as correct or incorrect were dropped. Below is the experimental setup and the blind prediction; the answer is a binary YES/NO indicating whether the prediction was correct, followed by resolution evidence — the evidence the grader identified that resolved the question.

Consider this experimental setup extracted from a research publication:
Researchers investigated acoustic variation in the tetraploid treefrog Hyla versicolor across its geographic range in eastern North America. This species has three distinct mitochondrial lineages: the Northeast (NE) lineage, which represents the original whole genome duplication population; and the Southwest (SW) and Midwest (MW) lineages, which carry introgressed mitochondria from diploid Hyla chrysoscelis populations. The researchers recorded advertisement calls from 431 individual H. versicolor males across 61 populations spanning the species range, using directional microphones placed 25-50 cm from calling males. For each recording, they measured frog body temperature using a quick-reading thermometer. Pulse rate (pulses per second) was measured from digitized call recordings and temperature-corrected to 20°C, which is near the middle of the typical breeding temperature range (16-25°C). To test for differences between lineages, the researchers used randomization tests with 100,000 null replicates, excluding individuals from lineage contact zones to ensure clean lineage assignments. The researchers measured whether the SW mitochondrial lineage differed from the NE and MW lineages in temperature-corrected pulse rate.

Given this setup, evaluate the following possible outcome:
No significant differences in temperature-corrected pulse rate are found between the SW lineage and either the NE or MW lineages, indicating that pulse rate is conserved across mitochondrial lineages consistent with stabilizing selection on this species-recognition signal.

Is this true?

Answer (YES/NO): NO